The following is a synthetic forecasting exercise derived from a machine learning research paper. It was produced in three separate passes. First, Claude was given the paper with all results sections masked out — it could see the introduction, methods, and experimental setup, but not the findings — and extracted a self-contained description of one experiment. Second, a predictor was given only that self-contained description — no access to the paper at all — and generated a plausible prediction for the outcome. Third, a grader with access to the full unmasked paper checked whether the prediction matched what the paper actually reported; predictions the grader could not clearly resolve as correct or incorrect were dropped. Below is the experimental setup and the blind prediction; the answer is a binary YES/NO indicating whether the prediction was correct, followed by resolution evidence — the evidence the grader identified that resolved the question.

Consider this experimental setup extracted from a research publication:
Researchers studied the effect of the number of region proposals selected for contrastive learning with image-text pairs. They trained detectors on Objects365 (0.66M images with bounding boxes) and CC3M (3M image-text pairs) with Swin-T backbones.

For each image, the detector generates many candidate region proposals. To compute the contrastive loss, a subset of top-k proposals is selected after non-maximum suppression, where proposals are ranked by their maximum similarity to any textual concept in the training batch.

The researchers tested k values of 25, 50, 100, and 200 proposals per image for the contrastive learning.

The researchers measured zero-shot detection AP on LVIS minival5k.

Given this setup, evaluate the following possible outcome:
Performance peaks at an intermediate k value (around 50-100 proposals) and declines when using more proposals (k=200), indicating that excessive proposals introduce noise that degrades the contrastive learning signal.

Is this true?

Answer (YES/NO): YES